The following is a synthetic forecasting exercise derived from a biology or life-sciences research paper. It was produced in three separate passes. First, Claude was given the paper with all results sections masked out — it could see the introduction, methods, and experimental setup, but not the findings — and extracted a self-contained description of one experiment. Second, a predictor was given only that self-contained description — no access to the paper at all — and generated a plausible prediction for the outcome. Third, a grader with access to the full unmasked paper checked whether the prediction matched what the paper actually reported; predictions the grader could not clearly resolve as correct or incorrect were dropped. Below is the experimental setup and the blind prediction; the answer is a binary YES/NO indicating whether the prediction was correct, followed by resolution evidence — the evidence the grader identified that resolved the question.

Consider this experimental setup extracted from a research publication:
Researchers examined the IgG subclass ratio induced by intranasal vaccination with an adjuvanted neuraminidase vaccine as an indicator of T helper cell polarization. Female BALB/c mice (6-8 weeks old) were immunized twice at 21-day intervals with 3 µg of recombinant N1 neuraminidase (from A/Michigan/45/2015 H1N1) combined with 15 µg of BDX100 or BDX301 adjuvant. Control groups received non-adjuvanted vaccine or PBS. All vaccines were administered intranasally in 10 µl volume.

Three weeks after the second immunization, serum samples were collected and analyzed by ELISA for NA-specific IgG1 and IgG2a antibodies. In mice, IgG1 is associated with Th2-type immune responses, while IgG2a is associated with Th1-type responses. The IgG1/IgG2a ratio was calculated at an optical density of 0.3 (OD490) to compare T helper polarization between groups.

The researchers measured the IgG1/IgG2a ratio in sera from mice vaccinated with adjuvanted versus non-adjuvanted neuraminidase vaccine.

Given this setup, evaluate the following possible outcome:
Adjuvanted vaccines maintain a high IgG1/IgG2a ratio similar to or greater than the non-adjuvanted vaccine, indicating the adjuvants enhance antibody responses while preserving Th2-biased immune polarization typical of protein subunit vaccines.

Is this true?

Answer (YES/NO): YES